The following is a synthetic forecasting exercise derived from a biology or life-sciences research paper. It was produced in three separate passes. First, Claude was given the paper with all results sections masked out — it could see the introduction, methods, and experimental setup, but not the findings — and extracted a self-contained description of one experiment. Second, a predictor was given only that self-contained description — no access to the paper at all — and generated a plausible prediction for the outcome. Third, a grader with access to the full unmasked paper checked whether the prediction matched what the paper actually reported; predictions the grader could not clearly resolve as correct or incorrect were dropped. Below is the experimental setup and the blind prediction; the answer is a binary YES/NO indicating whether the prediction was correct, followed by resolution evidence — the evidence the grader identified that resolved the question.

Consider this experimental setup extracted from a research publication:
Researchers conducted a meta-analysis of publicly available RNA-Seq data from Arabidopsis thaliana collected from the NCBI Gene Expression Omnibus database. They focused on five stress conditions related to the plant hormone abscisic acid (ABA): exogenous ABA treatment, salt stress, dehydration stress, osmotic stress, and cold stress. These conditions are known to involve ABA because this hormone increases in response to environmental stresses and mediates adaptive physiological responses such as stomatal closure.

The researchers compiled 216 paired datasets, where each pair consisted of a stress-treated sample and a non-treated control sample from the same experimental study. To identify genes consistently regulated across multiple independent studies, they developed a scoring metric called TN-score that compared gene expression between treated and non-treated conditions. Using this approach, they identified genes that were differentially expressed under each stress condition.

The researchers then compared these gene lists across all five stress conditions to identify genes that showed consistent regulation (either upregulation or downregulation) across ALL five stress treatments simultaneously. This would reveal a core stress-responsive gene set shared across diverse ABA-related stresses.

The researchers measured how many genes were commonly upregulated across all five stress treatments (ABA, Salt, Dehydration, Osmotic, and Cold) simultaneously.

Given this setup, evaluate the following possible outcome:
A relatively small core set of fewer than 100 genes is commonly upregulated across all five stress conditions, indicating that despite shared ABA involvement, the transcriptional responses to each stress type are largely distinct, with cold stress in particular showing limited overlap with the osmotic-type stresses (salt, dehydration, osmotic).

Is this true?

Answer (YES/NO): YES